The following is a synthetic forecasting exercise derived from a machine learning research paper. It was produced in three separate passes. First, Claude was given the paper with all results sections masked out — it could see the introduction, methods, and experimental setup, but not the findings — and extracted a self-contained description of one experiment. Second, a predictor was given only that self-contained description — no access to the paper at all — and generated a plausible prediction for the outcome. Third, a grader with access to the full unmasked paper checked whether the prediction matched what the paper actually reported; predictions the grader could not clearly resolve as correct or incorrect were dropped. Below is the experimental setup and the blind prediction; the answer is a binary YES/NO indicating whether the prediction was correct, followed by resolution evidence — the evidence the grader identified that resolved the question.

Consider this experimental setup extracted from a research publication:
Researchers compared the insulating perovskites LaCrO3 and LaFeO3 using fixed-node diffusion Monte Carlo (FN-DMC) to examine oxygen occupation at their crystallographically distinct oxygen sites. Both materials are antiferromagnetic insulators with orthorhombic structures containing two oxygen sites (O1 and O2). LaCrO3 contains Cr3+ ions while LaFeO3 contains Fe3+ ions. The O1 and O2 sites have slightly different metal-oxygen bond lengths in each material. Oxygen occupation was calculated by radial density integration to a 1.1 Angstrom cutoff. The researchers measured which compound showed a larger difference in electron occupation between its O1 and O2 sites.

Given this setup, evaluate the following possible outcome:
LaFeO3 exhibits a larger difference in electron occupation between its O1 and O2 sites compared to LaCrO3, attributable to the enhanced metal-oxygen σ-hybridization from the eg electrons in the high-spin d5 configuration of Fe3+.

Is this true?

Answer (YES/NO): NO